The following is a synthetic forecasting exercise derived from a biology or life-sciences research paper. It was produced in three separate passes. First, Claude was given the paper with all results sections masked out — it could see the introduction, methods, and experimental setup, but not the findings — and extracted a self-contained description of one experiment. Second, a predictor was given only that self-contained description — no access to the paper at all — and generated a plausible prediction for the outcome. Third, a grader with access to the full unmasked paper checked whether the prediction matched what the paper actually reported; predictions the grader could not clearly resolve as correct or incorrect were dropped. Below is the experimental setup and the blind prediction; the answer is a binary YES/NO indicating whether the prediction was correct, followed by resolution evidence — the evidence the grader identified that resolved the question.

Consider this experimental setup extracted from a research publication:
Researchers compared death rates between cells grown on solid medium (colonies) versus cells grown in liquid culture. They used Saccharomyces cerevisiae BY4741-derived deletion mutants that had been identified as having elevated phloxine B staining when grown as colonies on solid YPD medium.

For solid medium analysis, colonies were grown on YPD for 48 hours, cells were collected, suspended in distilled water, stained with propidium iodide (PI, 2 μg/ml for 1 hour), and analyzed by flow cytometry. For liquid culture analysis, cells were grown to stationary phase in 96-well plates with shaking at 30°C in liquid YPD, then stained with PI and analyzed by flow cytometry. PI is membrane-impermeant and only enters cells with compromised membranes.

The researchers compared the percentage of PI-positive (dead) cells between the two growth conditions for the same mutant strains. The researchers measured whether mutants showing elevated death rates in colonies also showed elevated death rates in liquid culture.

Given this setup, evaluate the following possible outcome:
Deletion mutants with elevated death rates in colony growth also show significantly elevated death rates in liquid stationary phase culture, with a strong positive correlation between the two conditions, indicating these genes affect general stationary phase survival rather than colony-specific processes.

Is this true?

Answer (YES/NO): NO